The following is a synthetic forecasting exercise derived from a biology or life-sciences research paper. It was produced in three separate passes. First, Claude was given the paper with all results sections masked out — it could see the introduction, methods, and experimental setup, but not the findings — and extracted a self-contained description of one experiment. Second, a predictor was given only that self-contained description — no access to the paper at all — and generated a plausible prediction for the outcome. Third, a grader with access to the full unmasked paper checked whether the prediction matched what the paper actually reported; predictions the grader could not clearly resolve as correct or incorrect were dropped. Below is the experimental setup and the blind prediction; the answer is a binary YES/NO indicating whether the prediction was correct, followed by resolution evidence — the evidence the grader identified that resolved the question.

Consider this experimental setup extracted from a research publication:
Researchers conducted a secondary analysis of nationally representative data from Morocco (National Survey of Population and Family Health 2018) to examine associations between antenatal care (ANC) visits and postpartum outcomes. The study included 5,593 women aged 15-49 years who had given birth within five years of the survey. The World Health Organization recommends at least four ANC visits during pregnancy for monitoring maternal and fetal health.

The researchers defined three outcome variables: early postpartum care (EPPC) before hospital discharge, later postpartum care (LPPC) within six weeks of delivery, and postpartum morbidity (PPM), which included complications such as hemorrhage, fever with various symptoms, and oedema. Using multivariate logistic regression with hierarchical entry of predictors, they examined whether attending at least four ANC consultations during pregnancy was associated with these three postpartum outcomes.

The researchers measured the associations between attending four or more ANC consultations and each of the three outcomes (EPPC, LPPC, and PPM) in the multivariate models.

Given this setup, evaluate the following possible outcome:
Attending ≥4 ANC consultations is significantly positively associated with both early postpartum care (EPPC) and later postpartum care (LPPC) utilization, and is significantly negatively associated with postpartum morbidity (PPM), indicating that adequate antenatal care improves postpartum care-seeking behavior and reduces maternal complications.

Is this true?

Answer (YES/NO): NO